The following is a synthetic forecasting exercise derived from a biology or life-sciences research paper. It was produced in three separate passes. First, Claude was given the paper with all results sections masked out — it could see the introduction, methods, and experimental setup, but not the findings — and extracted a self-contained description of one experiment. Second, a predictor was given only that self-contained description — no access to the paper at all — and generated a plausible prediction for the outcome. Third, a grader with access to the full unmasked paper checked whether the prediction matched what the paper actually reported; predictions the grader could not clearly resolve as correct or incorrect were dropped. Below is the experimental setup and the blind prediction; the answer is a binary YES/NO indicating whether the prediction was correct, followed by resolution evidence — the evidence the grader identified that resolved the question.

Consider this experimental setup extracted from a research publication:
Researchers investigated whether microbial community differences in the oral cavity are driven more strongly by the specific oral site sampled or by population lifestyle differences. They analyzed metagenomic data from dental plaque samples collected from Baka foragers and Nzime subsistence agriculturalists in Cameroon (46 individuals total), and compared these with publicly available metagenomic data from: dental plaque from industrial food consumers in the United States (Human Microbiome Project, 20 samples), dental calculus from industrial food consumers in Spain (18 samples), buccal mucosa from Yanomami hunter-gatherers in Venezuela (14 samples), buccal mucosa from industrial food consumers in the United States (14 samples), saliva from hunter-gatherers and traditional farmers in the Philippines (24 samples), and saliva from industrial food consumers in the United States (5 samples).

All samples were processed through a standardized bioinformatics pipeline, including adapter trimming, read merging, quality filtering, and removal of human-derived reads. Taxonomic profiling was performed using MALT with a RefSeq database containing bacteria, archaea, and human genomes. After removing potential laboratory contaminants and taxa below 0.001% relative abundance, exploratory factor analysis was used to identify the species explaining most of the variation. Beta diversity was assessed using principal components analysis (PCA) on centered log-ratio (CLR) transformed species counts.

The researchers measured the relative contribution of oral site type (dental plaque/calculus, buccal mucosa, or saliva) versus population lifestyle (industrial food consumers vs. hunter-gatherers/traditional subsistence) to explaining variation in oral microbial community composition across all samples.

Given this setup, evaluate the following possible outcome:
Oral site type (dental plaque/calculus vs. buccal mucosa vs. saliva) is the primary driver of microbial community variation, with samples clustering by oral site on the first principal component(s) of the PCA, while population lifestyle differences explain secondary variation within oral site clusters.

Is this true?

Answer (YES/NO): NO